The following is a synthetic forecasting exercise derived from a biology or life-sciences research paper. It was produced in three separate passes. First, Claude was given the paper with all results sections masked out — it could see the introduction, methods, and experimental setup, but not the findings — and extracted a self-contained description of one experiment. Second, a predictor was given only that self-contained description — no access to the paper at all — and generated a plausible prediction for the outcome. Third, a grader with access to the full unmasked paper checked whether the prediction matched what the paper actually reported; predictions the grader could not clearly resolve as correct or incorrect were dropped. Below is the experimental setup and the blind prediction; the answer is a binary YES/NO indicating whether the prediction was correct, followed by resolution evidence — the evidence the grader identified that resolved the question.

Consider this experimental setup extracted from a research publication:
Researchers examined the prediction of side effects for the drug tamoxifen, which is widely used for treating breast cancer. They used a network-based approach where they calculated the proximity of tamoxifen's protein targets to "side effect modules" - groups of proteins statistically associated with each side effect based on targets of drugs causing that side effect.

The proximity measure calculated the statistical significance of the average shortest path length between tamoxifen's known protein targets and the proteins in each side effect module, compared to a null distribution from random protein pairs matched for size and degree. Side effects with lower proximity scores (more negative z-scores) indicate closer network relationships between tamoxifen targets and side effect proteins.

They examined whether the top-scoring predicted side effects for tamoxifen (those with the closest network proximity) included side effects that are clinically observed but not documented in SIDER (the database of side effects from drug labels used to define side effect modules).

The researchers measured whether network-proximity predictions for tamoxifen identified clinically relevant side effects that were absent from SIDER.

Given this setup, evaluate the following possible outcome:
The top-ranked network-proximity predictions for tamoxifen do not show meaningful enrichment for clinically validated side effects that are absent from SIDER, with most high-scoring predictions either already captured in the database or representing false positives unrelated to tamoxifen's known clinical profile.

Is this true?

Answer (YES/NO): NO